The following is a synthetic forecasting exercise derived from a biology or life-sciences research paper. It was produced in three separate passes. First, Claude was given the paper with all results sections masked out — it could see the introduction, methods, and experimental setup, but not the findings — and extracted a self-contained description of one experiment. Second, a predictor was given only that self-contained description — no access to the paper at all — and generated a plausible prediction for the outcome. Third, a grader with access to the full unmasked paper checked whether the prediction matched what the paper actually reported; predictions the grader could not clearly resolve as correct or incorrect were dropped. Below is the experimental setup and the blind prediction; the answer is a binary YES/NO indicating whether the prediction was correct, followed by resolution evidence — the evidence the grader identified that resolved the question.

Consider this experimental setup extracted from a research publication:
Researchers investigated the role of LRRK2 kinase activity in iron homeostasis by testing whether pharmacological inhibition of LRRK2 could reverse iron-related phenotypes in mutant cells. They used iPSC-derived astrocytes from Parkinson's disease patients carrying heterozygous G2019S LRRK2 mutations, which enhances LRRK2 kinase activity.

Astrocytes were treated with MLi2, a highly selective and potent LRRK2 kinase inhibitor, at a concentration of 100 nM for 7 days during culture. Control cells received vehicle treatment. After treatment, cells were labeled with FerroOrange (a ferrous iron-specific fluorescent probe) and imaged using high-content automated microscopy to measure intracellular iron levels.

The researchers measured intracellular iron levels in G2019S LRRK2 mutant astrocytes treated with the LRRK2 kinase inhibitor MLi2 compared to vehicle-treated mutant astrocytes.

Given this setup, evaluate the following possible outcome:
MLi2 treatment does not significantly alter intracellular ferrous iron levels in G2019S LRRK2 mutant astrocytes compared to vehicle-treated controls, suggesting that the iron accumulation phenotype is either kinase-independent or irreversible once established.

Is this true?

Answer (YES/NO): NO